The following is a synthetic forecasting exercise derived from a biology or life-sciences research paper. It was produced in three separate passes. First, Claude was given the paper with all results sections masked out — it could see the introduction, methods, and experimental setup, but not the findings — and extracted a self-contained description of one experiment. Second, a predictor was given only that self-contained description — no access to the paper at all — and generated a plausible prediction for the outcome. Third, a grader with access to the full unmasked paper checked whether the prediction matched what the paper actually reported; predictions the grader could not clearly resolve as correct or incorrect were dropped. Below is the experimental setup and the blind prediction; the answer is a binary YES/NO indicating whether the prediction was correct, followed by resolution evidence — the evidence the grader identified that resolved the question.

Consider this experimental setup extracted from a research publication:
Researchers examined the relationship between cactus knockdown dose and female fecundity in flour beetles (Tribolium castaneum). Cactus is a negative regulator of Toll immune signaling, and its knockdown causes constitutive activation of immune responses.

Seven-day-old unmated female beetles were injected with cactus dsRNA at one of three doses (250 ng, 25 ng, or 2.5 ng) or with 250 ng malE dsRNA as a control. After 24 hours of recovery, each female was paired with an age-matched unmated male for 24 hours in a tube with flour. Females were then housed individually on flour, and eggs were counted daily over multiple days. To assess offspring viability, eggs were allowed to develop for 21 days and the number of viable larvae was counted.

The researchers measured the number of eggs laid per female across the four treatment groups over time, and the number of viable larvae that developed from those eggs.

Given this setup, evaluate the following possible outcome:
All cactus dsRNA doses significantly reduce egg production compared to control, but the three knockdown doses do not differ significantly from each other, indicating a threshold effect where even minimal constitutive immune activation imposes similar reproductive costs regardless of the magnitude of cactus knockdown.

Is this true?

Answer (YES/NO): NO